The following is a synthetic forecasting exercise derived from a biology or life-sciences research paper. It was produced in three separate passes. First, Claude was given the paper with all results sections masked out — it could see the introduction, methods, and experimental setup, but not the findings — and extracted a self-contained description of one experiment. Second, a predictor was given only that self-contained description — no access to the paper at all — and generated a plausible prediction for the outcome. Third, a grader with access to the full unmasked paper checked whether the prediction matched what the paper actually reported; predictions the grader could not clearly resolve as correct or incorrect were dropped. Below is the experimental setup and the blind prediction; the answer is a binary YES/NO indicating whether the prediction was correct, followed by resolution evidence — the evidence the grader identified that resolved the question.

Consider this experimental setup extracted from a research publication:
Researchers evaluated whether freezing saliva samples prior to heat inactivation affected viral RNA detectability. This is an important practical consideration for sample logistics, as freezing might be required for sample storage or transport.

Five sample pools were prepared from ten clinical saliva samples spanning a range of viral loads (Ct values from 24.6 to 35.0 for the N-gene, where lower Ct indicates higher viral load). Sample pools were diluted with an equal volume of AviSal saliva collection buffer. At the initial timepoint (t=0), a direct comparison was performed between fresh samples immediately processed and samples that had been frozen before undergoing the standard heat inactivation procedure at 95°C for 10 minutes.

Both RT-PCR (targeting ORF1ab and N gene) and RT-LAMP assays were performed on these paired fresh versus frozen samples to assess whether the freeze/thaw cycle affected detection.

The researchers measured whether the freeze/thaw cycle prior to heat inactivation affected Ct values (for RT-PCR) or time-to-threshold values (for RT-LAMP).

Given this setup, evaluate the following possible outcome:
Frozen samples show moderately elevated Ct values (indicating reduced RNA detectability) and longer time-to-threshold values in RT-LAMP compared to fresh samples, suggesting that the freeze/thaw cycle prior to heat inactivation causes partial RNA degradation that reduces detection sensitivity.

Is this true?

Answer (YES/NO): NO